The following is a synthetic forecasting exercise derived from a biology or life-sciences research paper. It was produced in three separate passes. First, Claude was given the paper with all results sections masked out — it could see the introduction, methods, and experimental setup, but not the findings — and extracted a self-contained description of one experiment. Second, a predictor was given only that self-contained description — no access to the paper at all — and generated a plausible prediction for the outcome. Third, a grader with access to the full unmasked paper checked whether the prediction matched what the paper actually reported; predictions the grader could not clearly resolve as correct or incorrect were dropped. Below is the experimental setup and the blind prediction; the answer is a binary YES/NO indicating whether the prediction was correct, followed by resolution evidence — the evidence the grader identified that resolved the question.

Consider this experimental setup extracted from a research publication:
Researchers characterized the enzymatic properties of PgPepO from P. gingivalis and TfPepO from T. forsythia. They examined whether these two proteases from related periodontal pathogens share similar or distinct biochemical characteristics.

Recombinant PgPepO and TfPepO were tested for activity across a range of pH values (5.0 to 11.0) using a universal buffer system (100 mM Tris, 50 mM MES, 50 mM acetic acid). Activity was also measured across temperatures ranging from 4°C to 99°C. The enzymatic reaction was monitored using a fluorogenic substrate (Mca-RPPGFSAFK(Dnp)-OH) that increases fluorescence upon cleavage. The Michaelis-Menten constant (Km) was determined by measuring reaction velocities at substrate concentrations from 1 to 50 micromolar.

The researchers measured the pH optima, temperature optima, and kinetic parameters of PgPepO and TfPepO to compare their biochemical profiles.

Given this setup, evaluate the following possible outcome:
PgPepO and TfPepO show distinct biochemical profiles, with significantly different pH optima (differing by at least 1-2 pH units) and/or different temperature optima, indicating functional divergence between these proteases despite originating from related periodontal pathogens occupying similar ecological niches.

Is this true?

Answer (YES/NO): NO